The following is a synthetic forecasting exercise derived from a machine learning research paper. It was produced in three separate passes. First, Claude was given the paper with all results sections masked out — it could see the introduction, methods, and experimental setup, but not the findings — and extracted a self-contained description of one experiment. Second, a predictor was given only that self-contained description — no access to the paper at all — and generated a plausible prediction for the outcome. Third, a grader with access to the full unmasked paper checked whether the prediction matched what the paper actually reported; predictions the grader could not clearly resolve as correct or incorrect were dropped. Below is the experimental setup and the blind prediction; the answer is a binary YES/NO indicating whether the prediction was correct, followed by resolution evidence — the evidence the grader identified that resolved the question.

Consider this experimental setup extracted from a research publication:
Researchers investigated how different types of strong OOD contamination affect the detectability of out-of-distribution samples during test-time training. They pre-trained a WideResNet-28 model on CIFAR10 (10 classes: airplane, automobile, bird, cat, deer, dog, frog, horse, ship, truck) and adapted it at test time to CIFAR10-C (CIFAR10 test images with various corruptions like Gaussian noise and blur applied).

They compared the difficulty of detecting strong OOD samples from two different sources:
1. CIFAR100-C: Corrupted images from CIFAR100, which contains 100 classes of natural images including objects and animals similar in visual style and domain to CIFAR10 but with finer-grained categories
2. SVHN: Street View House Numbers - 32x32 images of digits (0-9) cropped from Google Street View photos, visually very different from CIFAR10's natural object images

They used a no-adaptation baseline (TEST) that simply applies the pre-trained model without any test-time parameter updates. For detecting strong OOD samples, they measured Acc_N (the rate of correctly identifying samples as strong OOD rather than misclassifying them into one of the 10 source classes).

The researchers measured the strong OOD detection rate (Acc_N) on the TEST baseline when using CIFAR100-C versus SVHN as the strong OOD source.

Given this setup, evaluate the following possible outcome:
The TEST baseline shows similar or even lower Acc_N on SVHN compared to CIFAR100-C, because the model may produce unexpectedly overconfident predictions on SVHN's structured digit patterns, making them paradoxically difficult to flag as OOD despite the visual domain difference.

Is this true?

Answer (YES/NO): NO